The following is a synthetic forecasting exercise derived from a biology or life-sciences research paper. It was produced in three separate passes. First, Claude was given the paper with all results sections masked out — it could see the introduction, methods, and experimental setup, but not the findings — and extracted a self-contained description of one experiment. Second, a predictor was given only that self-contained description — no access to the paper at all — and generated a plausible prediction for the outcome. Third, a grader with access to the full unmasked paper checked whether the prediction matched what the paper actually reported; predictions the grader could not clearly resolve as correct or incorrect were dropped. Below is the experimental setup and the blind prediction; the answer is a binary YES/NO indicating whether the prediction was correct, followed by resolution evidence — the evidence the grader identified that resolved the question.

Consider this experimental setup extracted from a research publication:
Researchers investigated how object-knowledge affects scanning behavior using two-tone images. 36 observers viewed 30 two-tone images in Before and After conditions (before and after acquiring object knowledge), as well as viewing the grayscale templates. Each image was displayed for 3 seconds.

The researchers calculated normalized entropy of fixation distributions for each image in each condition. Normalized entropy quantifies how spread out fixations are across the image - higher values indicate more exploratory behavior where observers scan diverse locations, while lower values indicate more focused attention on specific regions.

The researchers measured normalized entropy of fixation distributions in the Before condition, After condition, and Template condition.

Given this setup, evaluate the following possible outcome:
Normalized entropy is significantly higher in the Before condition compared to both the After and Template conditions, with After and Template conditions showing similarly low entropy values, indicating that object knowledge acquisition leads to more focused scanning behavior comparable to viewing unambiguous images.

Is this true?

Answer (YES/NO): NO